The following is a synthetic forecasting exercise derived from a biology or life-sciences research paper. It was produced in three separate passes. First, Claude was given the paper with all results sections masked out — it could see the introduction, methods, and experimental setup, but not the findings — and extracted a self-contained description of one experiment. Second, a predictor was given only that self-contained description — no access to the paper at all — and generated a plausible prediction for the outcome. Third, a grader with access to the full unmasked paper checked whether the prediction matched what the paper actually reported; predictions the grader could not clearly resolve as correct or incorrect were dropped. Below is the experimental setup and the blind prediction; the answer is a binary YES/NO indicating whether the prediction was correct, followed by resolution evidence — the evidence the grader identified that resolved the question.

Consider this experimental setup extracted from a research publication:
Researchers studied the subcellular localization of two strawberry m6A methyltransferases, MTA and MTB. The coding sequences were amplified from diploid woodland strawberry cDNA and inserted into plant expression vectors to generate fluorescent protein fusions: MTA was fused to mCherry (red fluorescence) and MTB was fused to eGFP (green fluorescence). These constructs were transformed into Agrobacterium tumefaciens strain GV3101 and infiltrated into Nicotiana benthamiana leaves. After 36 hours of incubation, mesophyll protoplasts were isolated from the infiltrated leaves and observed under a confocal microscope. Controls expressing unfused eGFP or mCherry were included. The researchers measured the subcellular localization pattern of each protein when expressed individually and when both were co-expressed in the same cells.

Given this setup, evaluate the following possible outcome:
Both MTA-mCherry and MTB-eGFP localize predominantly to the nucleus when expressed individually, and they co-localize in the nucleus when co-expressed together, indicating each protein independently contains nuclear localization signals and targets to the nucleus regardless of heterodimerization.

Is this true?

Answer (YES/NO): NO